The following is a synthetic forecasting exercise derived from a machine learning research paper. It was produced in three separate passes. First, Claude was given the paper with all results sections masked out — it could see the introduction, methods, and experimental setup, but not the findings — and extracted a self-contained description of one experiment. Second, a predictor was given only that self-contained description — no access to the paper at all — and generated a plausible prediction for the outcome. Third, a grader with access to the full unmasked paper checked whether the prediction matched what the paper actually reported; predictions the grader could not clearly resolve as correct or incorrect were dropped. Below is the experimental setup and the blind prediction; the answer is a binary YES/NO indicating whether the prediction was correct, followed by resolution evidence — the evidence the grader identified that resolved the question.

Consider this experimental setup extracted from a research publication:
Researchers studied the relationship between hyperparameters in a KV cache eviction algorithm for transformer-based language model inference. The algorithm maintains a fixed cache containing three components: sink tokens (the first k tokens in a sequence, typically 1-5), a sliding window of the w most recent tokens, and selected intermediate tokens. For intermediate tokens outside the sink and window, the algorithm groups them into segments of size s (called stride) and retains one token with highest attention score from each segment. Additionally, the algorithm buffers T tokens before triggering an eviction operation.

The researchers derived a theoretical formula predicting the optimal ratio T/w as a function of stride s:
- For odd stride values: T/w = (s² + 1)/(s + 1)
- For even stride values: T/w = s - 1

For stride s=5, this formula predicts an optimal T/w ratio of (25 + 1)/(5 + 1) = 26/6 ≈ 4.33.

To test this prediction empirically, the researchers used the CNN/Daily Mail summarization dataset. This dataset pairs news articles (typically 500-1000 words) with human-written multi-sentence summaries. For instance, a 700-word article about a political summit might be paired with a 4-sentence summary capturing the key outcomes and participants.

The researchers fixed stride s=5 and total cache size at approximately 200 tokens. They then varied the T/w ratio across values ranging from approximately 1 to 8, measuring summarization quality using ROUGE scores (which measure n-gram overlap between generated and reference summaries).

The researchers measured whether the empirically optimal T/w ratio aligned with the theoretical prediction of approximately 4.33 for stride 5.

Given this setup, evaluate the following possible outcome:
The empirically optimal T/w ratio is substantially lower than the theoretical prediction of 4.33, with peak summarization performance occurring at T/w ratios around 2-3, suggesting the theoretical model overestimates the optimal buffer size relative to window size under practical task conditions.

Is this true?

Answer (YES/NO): NO